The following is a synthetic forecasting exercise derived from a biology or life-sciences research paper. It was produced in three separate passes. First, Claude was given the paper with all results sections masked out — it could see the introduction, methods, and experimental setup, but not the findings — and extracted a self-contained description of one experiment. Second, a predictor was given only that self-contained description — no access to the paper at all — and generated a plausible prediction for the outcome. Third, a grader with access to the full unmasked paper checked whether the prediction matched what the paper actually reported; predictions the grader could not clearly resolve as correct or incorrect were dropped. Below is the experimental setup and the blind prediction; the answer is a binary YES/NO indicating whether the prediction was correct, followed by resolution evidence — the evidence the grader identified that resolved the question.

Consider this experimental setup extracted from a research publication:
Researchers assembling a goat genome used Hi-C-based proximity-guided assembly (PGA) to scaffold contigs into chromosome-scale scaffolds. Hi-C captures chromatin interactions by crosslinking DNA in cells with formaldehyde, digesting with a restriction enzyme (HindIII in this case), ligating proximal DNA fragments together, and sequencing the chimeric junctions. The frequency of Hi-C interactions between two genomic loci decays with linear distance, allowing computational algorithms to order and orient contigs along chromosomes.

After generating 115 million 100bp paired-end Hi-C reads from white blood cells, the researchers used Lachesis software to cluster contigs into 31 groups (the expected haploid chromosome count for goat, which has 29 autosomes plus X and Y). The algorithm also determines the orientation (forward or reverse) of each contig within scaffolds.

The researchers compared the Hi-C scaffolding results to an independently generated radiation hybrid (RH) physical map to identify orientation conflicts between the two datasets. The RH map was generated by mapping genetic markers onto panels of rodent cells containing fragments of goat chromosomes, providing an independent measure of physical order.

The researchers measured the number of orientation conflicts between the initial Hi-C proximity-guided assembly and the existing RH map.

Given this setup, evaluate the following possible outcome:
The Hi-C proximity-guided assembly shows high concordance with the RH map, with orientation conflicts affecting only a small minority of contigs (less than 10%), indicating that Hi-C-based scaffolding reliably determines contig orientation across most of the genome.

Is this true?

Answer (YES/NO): NO